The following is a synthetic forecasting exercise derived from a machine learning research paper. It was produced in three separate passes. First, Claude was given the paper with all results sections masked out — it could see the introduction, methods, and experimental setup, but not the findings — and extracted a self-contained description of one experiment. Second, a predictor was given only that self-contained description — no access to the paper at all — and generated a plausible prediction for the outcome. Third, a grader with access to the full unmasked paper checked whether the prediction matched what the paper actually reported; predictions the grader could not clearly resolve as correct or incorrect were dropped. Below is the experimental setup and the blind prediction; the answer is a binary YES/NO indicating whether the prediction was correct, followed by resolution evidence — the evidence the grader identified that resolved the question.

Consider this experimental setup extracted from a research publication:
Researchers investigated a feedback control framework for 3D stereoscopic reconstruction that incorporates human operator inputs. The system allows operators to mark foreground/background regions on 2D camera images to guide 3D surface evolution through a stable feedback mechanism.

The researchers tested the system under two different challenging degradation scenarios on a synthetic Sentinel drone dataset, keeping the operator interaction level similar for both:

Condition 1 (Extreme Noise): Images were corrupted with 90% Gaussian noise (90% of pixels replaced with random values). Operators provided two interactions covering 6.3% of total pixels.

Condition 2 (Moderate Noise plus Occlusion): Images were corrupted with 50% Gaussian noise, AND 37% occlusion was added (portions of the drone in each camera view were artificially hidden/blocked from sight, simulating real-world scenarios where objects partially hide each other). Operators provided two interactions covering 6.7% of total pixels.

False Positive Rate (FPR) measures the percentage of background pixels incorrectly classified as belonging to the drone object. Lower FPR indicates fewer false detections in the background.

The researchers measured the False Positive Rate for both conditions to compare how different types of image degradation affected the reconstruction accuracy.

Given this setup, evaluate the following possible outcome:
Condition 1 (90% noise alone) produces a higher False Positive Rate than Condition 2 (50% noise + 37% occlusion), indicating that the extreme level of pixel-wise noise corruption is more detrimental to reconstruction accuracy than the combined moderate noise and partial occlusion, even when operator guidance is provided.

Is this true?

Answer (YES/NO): YES